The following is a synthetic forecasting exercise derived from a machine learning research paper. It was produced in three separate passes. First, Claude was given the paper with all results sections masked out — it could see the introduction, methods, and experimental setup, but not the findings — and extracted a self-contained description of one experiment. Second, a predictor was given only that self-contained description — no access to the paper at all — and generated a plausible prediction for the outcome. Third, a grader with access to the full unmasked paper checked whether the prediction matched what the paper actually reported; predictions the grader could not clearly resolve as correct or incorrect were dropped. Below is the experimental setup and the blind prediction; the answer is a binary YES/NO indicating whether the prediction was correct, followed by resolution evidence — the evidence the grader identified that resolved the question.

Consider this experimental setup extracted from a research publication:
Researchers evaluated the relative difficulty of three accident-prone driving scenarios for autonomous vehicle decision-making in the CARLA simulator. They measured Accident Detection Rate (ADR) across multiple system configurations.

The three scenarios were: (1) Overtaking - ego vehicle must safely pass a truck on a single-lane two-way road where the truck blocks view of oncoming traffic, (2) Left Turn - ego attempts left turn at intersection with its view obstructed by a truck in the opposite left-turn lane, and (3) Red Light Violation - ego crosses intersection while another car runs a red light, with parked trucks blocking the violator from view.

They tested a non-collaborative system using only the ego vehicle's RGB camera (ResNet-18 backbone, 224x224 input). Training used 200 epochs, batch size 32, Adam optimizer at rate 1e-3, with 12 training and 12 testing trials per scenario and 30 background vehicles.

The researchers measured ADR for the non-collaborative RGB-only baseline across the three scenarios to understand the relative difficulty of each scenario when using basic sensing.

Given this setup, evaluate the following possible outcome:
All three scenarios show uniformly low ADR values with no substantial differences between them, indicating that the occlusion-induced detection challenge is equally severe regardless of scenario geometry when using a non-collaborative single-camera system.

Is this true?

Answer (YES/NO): NO